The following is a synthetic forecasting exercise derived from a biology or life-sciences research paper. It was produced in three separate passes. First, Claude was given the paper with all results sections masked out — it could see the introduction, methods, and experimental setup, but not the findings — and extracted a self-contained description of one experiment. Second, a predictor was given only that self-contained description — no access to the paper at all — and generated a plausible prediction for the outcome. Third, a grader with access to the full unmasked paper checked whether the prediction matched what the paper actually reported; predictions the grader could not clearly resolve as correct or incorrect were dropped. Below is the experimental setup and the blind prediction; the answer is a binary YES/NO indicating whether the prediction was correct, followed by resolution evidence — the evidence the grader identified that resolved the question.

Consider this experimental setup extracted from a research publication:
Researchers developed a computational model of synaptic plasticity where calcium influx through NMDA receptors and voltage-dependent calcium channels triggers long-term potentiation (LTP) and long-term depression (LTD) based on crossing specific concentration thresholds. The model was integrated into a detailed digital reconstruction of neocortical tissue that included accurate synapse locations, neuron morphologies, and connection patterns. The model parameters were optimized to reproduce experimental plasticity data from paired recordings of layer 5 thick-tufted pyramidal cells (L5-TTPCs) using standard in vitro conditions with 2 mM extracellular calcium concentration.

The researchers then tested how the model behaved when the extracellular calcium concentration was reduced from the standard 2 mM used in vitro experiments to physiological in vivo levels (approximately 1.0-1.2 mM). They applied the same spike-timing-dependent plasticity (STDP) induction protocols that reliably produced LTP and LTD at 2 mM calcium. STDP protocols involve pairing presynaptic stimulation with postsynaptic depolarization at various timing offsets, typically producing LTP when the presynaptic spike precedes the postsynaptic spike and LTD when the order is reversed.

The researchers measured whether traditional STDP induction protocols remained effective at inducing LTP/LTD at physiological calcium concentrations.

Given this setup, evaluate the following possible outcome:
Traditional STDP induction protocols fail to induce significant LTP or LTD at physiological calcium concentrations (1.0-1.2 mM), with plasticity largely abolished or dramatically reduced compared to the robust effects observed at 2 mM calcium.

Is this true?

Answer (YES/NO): YES